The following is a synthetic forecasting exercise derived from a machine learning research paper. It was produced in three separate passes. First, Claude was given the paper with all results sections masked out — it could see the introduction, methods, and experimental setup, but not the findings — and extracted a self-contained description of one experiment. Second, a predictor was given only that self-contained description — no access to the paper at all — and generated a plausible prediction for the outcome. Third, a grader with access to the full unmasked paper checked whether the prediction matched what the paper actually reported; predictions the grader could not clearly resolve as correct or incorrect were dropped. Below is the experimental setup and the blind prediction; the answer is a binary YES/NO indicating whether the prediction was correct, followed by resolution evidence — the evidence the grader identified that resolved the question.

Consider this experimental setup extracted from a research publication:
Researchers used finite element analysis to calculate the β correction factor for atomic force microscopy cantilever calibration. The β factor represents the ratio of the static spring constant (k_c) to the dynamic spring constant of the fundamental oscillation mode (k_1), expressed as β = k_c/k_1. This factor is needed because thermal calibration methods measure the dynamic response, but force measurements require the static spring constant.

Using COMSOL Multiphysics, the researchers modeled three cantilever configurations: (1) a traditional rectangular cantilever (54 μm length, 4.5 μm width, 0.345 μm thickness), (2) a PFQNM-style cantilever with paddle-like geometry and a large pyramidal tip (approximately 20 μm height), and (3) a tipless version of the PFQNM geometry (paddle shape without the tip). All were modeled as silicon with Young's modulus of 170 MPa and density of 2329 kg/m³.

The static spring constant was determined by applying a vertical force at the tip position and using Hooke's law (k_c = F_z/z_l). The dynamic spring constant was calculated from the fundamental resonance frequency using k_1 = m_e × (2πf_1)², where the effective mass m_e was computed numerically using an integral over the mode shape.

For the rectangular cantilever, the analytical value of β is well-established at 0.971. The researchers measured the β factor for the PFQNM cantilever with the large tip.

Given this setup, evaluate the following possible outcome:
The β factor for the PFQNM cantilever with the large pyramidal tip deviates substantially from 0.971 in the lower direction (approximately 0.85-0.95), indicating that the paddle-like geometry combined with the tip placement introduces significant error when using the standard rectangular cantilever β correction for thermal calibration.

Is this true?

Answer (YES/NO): NO